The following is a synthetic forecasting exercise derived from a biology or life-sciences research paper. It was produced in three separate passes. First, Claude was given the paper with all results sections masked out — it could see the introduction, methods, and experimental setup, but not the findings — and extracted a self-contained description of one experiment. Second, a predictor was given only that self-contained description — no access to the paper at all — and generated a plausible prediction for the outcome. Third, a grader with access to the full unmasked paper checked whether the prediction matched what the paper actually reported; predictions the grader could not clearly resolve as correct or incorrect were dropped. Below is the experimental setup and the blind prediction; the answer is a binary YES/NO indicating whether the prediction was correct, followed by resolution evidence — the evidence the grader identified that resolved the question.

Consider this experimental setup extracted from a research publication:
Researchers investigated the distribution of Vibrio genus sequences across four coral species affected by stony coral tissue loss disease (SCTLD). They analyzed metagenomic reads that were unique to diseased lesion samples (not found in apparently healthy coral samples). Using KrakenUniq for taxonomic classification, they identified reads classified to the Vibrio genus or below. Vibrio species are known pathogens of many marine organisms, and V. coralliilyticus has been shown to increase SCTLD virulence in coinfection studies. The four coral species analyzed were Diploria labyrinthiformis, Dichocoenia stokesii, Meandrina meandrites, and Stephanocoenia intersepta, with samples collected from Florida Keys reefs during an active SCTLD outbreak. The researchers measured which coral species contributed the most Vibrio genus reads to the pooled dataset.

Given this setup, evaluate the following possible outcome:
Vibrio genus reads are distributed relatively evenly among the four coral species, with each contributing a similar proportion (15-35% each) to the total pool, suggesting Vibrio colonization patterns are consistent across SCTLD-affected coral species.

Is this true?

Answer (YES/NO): NO